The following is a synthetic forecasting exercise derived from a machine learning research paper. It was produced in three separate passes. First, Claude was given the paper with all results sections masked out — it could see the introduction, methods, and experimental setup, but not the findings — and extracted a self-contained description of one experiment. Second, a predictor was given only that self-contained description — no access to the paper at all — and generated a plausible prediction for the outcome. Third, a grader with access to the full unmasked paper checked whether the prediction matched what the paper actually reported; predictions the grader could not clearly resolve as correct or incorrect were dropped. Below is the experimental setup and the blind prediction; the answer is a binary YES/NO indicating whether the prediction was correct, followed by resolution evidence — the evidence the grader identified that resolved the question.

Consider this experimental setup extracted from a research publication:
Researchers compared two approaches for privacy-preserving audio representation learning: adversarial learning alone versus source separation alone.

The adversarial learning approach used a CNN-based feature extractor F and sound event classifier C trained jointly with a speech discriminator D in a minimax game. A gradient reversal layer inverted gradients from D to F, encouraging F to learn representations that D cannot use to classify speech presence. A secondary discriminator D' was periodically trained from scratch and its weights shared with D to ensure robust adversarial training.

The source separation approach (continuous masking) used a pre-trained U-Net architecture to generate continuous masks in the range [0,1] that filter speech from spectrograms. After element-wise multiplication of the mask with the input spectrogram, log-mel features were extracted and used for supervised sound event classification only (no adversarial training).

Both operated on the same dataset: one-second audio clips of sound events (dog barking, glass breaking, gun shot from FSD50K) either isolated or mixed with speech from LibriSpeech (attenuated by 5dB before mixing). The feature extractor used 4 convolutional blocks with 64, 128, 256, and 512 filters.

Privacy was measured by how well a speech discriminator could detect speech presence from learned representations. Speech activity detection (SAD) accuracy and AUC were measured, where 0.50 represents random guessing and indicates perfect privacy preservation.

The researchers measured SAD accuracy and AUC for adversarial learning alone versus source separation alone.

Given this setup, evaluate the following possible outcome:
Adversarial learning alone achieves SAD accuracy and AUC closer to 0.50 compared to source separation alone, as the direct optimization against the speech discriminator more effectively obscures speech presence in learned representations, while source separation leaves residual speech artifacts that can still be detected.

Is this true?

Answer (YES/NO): NO